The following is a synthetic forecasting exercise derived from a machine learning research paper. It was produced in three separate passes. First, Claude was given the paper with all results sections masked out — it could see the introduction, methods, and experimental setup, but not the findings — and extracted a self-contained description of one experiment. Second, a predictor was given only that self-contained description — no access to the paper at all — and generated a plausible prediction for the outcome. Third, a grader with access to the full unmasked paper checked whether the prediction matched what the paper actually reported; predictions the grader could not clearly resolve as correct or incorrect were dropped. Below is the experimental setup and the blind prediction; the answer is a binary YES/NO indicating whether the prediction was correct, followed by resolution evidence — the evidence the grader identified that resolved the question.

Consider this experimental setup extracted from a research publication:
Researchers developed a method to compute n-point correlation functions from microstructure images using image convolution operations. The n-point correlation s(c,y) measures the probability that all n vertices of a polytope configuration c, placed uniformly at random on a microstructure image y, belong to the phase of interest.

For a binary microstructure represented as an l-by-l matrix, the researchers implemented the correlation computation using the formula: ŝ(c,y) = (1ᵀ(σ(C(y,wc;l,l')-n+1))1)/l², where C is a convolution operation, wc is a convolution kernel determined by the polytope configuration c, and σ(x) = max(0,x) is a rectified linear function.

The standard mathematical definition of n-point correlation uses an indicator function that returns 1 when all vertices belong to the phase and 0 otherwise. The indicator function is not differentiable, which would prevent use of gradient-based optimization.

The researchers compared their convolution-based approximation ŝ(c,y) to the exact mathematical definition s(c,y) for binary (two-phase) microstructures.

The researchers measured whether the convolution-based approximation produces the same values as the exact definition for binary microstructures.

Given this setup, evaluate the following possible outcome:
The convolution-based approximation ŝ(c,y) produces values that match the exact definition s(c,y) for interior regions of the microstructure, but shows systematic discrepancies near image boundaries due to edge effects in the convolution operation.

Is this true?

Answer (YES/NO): NO